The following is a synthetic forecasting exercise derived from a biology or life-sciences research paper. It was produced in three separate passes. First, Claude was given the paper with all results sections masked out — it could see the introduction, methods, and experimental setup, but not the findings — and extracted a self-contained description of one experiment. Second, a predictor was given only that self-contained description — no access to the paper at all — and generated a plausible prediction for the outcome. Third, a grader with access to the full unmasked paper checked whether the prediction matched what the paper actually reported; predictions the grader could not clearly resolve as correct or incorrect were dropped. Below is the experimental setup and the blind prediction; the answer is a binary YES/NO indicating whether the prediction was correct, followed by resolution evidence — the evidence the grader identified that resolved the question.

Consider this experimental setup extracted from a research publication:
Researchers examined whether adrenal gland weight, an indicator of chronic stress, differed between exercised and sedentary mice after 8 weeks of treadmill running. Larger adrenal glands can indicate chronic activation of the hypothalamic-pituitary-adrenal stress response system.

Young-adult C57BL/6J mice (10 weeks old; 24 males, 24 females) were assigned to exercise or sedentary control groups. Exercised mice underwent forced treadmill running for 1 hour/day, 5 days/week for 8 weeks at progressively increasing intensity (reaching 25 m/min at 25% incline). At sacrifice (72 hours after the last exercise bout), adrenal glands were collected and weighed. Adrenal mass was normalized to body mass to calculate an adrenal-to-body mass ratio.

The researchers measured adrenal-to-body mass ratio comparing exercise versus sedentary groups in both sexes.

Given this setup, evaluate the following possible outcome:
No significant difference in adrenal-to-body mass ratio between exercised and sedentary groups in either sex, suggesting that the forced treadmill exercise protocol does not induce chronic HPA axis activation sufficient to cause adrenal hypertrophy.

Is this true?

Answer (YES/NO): YES